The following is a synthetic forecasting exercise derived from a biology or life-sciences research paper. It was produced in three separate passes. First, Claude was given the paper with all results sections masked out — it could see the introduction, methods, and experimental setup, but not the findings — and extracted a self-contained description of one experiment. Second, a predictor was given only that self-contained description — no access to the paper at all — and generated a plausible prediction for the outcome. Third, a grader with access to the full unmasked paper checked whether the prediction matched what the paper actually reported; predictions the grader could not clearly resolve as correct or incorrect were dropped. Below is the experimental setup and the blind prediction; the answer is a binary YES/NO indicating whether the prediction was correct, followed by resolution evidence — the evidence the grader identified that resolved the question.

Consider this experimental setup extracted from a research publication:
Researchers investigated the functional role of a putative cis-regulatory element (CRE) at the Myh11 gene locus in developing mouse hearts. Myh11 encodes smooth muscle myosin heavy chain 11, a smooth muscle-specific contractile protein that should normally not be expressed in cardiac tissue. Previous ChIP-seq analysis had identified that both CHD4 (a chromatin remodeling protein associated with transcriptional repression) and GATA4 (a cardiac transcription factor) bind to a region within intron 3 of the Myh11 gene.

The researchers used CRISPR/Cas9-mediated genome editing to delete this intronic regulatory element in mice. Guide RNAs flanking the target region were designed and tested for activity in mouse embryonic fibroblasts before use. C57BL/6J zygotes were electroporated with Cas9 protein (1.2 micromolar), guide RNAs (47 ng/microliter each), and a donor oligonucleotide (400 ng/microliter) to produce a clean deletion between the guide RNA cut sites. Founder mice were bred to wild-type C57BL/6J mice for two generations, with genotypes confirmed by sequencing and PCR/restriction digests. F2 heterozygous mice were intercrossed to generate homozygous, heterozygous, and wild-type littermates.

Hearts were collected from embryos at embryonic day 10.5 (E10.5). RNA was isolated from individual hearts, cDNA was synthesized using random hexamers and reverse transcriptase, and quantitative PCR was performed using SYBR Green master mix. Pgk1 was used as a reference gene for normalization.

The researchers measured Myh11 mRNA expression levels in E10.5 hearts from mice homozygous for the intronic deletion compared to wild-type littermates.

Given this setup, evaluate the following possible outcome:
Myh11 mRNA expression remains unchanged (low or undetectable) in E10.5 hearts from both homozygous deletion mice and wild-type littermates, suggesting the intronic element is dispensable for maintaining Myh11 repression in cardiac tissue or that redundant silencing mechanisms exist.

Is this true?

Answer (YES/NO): NO